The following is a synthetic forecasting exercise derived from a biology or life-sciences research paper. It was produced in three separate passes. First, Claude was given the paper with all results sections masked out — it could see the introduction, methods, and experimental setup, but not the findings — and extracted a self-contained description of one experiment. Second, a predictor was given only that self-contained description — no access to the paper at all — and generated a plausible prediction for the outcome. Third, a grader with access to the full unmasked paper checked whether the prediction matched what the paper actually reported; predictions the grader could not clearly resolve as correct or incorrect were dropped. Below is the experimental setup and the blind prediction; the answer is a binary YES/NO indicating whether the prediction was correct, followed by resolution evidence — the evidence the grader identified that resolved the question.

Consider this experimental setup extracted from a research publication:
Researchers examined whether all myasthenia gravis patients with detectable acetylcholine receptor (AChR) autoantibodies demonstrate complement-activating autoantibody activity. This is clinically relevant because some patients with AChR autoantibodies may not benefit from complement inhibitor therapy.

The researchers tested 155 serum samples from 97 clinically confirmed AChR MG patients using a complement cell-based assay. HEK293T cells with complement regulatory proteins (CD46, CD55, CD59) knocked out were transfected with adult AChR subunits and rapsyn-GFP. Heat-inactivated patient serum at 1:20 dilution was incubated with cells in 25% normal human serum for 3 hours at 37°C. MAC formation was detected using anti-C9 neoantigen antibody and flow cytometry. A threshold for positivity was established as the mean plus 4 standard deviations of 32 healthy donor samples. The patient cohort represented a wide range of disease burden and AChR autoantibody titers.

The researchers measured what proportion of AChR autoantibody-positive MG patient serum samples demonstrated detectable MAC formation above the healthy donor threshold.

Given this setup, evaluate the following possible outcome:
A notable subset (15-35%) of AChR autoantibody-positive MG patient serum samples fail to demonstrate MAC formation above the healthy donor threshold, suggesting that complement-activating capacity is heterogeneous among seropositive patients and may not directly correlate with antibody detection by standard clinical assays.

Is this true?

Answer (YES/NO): NO